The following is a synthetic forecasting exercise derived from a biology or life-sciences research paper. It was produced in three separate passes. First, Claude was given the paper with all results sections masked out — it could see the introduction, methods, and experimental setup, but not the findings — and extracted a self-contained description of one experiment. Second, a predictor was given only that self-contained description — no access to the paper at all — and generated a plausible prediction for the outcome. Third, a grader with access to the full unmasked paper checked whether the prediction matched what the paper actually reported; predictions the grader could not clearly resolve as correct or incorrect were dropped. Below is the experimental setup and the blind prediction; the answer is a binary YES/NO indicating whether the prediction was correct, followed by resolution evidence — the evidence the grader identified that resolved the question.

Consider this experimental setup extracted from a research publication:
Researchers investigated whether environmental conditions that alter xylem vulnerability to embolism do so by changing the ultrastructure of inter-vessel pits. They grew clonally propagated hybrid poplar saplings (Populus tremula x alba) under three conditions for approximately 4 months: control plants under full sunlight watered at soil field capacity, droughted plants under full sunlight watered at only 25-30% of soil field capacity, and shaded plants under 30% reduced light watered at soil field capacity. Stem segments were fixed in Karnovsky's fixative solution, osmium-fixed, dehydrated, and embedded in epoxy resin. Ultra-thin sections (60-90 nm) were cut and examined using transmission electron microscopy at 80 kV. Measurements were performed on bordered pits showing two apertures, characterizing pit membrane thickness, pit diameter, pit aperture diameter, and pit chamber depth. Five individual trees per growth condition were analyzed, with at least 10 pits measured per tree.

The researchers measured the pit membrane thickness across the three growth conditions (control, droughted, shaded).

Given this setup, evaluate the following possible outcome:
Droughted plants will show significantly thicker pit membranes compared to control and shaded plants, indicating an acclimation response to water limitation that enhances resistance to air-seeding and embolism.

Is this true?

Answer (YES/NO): NO